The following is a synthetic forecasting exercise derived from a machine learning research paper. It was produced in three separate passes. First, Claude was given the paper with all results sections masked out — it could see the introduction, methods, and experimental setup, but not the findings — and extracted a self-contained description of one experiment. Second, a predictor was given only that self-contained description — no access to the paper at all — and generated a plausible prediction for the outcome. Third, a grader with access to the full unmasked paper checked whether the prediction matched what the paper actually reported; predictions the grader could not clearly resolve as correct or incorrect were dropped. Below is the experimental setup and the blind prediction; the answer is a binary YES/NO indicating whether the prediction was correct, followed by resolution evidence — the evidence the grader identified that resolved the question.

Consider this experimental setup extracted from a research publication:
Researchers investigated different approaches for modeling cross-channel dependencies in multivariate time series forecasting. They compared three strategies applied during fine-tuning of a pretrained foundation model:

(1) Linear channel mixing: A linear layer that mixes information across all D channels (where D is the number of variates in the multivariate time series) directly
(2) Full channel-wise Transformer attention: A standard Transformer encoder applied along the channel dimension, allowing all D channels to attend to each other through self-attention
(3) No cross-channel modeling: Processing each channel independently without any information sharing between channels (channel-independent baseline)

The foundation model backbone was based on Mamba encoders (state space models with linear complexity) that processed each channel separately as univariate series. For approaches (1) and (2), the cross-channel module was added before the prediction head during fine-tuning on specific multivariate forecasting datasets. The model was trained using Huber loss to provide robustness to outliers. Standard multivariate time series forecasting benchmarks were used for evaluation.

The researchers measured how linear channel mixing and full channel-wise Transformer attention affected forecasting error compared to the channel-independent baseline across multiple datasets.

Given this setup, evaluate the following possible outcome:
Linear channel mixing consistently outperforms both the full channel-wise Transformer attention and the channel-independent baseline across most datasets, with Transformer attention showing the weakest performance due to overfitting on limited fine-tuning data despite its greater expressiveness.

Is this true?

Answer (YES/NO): NO